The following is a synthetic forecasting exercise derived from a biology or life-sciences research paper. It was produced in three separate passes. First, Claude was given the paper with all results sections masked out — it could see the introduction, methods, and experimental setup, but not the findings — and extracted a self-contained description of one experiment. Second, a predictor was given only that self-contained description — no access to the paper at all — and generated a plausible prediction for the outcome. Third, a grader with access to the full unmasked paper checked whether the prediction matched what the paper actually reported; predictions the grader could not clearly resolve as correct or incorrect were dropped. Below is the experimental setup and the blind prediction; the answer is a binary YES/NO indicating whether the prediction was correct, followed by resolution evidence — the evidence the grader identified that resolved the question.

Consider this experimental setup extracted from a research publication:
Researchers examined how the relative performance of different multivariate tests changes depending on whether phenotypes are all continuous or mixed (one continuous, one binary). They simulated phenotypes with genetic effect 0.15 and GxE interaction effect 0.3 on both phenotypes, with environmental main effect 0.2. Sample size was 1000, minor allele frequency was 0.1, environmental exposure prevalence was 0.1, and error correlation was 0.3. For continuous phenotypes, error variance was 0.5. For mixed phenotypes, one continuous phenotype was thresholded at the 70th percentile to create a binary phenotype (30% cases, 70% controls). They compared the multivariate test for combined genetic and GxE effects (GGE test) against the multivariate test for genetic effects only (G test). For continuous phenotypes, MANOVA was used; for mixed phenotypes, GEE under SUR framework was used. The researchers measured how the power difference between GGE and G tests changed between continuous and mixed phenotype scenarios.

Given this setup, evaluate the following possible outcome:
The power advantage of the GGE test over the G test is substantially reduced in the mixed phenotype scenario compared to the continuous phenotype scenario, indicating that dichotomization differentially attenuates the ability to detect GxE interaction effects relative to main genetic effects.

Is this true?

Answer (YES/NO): NO